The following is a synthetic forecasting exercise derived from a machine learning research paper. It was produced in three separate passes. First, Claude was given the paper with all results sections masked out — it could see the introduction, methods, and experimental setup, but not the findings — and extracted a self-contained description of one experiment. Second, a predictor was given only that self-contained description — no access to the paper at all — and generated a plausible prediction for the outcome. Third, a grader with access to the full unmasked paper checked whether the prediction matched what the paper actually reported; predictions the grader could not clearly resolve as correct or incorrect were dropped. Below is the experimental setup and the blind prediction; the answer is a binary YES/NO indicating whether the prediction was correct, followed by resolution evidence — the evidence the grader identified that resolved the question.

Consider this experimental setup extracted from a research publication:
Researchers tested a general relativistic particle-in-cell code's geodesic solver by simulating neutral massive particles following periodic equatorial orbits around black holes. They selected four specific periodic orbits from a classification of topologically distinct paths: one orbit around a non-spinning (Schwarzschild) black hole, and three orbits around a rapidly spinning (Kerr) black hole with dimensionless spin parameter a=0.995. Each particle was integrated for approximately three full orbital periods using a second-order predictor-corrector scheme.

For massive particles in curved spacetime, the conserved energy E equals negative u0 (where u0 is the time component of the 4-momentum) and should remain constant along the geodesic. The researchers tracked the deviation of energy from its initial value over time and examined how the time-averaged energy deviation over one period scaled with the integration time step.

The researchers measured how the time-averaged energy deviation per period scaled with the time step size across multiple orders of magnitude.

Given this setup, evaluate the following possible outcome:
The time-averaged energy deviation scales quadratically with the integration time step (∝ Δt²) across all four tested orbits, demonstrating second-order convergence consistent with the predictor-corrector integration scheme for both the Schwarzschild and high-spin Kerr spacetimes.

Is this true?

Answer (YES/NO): YES